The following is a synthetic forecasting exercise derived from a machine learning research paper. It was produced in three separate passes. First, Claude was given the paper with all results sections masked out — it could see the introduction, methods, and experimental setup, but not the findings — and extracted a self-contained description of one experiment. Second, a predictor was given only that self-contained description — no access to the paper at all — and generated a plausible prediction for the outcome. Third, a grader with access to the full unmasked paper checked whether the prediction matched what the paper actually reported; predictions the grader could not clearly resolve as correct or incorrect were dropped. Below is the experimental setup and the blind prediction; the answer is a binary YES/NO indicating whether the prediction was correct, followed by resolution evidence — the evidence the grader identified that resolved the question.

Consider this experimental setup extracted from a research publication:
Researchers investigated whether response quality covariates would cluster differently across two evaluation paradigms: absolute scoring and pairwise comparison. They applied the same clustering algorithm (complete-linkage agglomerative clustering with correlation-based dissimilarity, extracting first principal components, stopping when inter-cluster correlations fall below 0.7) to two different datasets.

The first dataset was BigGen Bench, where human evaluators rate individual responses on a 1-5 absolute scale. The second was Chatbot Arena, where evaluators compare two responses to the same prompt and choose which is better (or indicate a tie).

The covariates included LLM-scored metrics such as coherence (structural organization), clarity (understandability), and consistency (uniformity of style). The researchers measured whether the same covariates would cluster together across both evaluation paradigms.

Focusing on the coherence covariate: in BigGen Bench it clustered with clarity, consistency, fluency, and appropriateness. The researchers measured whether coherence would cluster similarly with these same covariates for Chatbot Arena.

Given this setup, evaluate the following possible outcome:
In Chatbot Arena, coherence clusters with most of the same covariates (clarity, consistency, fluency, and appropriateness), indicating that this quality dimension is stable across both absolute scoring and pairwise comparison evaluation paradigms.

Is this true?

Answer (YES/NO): NO